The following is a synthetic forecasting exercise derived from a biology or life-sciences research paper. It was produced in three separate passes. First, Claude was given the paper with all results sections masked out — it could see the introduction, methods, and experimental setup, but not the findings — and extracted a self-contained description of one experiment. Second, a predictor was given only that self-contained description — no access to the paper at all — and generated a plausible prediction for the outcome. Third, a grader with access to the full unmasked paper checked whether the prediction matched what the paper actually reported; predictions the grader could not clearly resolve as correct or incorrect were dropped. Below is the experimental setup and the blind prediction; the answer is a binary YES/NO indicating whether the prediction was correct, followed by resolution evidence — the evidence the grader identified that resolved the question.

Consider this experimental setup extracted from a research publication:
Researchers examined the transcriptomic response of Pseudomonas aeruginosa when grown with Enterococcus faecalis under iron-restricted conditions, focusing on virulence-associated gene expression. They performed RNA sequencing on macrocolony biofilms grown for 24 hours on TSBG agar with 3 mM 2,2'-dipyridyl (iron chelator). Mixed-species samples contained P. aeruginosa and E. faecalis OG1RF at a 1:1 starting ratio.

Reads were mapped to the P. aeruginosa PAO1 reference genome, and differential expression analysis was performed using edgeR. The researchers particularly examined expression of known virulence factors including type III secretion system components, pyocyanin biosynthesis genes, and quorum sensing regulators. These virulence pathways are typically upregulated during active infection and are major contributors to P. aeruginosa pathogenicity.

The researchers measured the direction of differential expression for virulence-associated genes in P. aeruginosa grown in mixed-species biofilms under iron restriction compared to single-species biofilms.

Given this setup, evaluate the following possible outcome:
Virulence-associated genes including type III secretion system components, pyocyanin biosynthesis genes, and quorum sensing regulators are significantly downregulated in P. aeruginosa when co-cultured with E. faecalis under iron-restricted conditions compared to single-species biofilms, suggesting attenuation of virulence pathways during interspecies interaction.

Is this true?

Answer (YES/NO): YES